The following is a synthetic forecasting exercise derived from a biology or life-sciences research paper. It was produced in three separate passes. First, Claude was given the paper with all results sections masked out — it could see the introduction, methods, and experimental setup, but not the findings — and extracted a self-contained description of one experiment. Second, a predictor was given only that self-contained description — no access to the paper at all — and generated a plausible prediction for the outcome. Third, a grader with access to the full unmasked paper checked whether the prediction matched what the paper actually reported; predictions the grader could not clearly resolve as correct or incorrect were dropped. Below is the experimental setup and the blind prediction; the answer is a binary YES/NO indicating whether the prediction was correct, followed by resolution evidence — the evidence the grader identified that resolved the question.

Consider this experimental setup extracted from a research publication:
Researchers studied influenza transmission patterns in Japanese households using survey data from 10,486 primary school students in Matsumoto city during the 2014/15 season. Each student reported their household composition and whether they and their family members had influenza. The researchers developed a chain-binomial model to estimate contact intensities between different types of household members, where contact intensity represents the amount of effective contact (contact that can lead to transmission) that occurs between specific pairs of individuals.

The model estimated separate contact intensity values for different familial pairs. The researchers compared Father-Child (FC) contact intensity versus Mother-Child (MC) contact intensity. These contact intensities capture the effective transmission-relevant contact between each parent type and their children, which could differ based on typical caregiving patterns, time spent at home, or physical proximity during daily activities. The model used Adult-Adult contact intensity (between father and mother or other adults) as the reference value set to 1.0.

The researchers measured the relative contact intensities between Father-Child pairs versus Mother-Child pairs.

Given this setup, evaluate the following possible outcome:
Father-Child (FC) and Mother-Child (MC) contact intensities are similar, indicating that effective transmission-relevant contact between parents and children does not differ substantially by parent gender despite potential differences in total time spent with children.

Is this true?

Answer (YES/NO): NO